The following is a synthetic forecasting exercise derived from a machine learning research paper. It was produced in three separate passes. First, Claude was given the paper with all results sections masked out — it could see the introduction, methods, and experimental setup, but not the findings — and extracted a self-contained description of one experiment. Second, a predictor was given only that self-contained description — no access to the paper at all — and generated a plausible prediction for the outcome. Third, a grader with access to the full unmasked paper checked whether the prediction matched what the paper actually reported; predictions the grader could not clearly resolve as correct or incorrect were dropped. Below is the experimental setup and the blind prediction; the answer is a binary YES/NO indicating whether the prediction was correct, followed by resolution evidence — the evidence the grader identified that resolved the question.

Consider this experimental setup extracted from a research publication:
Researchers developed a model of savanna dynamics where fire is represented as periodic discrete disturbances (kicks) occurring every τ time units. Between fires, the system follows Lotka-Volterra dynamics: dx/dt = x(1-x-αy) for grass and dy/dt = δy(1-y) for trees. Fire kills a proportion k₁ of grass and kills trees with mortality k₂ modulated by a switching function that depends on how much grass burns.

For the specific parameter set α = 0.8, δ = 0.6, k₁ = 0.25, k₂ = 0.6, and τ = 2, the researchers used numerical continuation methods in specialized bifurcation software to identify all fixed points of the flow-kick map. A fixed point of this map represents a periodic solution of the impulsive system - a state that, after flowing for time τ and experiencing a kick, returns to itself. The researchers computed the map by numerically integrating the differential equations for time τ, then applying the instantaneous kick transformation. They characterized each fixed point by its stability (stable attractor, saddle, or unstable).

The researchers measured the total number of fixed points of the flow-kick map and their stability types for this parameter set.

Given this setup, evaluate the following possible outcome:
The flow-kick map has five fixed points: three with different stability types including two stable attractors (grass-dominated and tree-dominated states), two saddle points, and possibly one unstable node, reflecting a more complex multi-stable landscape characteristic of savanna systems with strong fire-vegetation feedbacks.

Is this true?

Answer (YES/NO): NO